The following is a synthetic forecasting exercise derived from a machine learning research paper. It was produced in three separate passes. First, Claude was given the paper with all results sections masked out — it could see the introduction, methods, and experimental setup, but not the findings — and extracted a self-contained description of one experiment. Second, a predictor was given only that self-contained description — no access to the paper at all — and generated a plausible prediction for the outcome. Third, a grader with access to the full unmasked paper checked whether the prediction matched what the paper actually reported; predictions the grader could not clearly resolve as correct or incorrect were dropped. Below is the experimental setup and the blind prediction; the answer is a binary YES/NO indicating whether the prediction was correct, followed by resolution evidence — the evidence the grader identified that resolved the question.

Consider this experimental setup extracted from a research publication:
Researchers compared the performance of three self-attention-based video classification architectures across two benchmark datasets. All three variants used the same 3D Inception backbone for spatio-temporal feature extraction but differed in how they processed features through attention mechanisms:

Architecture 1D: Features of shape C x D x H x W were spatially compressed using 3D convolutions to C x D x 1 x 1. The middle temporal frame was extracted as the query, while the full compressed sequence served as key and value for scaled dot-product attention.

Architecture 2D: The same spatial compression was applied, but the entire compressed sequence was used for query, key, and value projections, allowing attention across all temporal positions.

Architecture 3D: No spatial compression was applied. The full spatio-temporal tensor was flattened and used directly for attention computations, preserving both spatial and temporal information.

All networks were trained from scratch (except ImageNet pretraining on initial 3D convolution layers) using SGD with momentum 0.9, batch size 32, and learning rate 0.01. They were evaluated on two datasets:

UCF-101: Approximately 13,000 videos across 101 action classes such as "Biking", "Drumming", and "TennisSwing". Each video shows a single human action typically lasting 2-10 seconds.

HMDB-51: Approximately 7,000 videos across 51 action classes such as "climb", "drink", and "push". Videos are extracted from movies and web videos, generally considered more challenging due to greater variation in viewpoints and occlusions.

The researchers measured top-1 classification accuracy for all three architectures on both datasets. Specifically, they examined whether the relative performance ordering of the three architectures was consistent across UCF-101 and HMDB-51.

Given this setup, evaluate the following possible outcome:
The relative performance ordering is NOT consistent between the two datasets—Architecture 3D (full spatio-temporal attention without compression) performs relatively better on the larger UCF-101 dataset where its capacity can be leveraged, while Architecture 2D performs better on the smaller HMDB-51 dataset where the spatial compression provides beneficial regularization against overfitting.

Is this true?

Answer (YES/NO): NO